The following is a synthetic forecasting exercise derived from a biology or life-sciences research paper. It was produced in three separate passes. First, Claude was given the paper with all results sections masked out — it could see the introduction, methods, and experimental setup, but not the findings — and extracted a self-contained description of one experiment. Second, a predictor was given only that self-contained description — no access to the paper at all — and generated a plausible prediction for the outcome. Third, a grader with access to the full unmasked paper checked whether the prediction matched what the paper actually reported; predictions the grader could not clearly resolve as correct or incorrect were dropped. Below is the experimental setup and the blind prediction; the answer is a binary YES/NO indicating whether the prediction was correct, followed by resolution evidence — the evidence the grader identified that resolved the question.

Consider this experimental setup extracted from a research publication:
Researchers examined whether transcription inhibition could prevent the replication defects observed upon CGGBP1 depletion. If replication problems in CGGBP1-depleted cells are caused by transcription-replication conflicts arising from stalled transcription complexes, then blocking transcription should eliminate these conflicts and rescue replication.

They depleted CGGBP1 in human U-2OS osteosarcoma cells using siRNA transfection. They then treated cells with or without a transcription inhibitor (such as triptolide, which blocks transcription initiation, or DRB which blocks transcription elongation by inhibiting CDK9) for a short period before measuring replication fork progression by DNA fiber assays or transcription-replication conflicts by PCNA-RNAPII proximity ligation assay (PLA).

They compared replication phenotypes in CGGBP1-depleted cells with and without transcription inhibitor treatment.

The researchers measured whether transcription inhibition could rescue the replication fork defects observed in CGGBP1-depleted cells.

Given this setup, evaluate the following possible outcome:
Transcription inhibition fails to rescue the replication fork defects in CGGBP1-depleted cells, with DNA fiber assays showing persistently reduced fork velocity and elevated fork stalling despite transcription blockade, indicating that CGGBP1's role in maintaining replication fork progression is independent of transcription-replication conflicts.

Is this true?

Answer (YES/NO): NO